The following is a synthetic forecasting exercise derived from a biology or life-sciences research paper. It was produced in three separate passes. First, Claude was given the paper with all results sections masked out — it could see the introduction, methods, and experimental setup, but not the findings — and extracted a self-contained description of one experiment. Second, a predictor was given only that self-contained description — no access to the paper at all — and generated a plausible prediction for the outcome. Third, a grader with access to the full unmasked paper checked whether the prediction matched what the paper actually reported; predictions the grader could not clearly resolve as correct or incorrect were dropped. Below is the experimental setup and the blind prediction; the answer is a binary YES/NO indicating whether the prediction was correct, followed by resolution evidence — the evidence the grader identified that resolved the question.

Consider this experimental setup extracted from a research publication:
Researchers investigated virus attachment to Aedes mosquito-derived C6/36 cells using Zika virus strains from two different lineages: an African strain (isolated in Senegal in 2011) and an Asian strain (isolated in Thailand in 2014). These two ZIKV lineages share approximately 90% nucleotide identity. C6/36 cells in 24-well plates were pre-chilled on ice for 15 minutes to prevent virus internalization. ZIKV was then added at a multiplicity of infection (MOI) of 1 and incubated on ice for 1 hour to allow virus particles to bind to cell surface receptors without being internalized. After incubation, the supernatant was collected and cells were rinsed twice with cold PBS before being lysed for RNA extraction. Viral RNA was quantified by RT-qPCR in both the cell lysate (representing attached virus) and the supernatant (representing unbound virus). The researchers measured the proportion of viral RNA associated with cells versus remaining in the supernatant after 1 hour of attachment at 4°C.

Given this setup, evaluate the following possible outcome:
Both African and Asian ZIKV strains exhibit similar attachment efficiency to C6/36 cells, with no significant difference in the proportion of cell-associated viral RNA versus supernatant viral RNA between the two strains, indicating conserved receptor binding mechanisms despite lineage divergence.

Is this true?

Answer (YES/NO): NO